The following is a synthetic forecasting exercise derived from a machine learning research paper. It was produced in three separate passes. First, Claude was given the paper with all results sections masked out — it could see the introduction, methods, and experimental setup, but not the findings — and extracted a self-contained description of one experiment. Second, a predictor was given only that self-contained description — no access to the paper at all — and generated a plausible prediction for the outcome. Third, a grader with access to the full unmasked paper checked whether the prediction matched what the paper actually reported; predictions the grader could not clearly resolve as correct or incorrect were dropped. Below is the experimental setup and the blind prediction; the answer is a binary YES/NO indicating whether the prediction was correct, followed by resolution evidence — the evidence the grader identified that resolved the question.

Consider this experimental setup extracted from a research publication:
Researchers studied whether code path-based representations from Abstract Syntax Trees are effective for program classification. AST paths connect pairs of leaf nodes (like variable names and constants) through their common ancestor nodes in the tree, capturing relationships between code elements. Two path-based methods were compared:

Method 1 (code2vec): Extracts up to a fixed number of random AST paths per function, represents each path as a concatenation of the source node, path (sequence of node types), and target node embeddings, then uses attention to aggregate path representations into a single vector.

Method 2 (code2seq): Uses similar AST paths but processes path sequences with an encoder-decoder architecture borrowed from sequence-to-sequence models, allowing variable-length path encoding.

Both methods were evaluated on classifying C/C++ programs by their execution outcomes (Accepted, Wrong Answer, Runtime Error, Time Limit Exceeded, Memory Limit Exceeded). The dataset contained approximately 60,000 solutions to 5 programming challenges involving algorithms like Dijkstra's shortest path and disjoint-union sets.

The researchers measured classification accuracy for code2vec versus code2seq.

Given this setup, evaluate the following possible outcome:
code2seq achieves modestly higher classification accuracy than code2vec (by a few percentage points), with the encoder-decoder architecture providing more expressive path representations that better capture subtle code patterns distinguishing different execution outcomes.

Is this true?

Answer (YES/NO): NO